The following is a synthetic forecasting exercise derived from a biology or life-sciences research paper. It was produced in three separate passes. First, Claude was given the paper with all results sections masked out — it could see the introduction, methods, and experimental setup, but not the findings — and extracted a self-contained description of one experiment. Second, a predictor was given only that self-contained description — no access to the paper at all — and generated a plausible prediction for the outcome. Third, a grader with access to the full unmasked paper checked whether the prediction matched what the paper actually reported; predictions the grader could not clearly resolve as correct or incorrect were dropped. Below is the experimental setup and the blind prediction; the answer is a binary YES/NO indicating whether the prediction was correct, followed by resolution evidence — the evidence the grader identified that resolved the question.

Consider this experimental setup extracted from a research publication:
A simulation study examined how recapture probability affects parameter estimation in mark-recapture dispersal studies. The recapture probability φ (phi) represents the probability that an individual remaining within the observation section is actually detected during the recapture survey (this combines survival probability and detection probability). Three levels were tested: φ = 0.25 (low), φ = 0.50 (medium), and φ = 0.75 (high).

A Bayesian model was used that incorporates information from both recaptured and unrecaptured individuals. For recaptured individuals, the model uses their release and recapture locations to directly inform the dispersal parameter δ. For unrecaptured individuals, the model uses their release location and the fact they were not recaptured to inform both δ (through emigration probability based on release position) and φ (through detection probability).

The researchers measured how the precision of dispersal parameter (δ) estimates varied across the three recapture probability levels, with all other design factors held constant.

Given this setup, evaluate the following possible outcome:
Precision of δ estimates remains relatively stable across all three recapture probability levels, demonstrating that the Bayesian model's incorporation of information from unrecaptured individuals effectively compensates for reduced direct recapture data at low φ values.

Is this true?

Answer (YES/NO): NO